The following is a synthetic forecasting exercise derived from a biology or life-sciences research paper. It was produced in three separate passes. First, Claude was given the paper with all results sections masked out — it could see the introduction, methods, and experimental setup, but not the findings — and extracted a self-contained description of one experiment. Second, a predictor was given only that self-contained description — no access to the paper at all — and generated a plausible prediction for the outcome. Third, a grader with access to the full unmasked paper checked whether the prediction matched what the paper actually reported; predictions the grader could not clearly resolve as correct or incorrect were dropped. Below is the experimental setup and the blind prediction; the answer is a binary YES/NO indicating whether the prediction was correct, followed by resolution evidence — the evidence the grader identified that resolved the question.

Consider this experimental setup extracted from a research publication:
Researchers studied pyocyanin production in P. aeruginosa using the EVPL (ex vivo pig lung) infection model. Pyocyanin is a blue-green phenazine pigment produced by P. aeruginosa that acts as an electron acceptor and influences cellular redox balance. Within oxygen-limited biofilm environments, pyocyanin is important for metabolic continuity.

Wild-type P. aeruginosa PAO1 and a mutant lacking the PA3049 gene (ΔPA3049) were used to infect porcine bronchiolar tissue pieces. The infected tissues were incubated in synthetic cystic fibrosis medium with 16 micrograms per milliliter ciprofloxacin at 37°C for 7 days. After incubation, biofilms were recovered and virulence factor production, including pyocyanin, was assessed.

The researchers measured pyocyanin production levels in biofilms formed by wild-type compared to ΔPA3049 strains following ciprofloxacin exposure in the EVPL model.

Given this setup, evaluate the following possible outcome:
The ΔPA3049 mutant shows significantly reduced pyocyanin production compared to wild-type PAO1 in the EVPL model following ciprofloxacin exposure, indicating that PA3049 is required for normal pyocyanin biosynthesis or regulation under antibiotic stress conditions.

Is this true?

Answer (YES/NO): YES